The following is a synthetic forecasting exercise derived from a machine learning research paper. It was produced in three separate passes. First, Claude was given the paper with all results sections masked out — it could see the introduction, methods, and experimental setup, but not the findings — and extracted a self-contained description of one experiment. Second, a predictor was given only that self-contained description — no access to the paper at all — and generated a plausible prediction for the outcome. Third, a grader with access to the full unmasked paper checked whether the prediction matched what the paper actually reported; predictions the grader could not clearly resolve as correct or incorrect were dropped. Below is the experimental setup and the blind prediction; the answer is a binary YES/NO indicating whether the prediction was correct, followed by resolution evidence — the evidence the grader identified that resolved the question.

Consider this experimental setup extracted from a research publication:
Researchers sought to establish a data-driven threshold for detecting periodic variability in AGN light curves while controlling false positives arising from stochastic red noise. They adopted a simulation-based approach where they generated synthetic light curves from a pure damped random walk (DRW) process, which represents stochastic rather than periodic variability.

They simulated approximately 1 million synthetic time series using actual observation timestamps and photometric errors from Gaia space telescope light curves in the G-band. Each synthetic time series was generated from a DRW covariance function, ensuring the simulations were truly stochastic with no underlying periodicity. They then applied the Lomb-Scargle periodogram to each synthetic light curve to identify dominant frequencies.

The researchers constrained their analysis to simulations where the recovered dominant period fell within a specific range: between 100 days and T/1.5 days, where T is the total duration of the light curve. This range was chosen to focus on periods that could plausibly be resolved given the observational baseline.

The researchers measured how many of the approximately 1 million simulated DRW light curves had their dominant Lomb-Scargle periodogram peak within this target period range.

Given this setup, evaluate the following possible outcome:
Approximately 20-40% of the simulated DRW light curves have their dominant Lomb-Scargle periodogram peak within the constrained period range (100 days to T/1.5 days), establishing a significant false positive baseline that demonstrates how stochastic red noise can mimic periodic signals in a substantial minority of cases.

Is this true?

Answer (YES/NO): NO